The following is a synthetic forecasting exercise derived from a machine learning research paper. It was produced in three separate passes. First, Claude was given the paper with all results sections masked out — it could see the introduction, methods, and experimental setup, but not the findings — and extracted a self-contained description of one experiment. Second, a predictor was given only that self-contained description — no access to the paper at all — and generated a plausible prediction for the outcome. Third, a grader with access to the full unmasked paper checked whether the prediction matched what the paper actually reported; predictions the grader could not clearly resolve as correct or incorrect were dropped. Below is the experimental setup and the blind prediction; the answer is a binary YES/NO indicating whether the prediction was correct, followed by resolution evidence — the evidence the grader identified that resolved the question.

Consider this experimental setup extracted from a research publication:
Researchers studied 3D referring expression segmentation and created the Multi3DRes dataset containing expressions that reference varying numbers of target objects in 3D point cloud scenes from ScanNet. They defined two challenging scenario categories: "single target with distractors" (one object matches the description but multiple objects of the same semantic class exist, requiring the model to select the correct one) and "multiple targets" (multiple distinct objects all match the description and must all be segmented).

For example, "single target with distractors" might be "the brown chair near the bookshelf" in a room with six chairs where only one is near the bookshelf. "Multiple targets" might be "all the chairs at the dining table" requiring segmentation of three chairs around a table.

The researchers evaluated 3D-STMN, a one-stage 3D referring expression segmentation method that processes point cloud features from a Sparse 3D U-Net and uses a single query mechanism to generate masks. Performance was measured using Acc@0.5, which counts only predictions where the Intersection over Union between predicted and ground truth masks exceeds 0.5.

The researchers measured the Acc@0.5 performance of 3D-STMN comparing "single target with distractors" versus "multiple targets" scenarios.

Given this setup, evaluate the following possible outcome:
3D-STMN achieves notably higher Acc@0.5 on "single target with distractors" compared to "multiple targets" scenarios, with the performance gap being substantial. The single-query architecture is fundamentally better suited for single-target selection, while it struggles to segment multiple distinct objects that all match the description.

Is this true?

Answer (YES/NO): NO